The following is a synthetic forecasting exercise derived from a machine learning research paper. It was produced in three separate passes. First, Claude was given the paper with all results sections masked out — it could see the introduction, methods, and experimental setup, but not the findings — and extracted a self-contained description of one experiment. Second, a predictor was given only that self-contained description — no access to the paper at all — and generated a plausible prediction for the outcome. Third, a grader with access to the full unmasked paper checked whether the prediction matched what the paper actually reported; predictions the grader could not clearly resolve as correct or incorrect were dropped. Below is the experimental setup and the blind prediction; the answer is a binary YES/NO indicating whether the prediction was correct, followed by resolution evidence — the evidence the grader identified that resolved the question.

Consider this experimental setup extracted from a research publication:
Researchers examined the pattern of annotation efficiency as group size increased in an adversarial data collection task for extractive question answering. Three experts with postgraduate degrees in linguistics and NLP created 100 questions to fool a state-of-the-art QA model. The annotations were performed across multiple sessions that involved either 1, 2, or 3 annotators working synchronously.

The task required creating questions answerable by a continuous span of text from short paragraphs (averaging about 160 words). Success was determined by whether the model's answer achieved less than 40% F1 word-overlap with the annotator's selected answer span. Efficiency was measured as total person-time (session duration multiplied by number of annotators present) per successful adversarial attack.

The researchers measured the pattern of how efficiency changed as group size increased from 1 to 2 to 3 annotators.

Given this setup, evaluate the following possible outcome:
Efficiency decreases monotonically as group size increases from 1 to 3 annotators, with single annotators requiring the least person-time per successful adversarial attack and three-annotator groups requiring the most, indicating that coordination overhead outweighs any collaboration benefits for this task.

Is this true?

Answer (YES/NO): YES